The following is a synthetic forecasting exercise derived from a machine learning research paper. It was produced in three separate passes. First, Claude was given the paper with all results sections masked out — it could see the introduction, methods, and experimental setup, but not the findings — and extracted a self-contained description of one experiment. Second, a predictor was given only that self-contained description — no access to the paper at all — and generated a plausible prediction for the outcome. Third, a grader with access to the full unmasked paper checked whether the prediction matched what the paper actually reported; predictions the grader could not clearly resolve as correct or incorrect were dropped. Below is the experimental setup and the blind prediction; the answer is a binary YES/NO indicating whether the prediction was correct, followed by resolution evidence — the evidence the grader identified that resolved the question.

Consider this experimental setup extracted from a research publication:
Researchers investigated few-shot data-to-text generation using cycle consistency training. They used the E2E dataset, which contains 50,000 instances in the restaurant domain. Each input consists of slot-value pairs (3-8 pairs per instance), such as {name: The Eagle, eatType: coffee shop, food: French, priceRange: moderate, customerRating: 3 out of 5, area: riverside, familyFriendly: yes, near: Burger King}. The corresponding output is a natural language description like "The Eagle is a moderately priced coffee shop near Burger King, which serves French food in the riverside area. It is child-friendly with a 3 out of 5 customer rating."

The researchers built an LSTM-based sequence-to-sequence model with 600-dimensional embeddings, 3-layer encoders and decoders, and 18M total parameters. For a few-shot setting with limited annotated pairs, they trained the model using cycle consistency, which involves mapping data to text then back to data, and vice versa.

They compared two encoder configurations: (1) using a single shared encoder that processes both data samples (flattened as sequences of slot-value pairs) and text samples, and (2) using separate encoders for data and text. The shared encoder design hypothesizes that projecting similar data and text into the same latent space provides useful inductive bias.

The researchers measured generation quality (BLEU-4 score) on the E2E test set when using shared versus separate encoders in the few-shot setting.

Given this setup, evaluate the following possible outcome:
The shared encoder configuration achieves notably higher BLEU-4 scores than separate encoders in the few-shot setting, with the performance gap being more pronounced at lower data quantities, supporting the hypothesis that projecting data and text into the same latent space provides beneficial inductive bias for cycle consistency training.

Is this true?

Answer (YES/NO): NO